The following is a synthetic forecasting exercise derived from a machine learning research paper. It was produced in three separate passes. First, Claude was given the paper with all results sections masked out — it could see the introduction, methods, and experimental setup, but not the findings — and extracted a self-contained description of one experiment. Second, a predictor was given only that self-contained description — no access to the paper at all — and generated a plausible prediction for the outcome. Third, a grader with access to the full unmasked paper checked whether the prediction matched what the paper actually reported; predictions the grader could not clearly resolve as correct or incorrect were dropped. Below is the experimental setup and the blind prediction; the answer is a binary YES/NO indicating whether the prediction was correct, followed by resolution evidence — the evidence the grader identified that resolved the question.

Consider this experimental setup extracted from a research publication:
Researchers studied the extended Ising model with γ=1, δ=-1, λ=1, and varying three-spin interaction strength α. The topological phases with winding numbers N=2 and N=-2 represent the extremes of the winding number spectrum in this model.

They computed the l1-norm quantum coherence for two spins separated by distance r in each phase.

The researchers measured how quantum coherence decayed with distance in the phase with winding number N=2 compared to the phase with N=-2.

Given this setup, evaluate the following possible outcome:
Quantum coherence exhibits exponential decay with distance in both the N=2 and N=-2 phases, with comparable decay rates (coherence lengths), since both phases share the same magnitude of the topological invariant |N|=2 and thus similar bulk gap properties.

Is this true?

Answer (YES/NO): NO